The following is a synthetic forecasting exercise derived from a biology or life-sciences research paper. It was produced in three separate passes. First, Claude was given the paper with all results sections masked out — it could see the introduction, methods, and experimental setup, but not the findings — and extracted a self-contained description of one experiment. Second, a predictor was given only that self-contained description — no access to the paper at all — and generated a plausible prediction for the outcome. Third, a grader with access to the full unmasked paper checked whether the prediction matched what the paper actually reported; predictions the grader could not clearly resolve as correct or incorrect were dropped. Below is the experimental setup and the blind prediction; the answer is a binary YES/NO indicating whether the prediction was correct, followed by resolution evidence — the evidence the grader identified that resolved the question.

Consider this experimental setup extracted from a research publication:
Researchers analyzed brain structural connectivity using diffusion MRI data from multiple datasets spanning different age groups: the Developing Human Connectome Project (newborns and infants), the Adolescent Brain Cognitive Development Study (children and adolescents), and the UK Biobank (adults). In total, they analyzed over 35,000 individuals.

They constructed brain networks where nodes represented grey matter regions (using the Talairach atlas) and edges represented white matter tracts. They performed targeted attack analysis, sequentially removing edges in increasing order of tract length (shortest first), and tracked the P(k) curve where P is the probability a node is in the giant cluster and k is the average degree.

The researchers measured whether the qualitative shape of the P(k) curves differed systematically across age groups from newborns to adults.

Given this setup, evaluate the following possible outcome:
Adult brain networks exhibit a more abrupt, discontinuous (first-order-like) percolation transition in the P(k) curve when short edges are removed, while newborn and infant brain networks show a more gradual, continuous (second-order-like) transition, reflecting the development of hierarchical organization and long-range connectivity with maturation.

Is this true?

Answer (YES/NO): NO